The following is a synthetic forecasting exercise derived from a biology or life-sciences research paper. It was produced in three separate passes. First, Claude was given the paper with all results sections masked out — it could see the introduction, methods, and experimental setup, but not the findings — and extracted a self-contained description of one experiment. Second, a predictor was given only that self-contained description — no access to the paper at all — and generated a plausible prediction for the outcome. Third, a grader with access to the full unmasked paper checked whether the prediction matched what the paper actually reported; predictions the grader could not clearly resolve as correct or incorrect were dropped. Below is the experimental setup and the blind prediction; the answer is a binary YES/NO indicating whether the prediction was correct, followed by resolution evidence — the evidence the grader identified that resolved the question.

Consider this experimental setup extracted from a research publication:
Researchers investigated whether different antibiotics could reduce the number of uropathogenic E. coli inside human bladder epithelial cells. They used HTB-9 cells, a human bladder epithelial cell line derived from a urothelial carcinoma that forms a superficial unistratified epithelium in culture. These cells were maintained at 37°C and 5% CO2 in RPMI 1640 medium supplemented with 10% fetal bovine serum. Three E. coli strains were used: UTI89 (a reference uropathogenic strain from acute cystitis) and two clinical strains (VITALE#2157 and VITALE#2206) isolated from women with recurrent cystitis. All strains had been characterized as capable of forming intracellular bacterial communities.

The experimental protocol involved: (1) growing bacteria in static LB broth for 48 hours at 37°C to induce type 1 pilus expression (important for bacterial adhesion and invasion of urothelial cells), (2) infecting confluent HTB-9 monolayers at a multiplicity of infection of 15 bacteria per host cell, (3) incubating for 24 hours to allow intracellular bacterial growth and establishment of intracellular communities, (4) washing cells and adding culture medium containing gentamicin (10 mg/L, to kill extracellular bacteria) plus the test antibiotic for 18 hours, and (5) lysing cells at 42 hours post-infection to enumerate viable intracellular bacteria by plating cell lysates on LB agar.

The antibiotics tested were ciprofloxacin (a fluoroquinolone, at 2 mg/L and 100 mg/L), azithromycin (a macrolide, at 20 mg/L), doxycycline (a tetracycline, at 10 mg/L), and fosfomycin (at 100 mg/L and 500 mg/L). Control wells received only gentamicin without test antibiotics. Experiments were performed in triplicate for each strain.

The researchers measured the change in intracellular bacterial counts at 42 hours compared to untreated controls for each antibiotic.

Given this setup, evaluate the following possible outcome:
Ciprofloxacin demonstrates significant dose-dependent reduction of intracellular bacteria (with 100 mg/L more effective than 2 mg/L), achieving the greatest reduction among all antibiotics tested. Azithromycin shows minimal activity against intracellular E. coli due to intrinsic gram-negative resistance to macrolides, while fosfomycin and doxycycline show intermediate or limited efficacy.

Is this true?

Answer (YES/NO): NO